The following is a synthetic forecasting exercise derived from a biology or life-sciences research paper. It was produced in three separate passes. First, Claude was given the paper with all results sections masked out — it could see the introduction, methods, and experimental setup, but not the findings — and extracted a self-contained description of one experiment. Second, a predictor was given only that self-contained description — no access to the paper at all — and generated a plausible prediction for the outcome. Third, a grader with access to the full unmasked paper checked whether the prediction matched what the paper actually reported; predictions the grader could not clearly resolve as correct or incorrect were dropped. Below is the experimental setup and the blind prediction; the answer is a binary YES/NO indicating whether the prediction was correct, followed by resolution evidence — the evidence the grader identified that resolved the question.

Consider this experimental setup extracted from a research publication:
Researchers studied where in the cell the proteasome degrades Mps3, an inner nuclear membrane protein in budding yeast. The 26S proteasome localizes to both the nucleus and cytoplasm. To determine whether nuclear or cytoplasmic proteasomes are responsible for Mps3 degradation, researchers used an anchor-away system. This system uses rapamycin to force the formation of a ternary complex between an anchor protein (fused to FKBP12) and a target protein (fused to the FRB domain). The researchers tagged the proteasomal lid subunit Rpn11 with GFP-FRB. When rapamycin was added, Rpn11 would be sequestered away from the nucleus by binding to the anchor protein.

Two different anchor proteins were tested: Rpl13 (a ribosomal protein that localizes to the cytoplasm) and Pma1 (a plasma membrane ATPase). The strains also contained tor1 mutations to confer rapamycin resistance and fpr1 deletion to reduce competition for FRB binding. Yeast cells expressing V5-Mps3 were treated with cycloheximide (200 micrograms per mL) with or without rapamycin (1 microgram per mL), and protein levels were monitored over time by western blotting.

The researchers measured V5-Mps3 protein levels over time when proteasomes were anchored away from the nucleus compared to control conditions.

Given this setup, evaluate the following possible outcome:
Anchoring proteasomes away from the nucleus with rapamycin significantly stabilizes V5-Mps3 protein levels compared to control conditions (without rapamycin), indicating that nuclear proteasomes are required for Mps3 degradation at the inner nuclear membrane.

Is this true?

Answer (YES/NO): YES